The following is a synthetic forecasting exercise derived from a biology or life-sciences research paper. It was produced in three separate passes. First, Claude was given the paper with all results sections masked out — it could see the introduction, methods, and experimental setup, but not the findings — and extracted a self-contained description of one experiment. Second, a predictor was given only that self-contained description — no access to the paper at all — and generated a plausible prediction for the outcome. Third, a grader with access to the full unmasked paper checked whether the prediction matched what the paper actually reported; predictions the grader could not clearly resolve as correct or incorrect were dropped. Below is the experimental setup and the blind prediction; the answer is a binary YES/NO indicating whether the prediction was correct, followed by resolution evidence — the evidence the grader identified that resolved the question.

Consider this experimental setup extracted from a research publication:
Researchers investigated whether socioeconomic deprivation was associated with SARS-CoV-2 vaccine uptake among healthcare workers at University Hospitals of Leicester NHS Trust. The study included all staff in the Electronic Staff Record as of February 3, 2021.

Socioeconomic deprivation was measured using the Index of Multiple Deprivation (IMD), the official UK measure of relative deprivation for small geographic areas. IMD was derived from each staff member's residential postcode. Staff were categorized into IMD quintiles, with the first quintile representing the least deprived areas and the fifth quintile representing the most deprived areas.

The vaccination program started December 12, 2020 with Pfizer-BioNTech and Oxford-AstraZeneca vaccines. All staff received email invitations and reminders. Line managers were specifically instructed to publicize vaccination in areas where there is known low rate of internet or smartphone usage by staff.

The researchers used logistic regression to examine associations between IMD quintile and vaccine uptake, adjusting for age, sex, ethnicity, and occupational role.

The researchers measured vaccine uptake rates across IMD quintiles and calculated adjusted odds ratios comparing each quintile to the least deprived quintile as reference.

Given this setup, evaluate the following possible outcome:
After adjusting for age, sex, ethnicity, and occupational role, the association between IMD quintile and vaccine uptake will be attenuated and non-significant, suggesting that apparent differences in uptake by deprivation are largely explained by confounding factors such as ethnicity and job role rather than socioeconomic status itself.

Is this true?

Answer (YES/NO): NO